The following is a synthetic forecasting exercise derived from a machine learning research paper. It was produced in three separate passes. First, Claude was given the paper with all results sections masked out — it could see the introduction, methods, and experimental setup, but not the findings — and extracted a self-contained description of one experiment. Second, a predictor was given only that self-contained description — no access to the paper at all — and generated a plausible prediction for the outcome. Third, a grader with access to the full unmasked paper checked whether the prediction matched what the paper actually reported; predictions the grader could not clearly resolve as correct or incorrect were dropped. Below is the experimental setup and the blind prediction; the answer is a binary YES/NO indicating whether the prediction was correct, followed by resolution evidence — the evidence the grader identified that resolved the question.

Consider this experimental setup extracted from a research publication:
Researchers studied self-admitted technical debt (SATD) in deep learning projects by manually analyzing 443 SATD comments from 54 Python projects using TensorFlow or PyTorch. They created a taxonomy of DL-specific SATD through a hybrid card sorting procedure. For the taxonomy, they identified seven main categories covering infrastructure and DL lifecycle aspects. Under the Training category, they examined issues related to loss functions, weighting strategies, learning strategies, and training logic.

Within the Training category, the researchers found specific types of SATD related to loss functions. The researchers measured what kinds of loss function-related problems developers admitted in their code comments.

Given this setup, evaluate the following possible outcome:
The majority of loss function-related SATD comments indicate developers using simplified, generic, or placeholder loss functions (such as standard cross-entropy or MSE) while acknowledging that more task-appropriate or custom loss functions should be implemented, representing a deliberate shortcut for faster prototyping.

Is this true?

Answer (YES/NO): NO